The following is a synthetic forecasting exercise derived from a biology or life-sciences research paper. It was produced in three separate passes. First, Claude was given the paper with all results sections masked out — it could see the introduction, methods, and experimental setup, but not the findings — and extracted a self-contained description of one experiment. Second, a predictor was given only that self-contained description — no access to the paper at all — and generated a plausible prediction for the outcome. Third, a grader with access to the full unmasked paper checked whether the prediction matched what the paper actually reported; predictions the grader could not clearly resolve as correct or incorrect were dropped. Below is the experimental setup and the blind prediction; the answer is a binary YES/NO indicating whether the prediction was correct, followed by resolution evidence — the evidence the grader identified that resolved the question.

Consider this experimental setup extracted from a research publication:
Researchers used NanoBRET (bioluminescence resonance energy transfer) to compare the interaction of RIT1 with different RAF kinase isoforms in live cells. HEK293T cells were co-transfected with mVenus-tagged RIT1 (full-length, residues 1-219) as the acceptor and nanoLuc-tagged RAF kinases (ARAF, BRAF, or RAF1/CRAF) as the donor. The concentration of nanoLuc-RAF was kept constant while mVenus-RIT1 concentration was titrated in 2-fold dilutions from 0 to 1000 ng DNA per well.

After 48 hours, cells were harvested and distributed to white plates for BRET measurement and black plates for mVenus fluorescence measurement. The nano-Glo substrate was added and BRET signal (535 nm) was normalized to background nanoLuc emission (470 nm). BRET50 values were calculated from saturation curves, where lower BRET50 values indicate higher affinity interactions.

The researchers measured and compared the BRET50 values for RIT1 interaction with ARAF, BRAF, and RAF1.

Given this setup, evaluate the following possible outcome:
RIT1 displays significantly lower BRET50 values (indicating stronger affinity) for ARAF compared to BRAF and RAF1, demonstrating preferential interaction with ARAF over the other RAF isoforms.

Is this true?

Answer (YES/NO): NO